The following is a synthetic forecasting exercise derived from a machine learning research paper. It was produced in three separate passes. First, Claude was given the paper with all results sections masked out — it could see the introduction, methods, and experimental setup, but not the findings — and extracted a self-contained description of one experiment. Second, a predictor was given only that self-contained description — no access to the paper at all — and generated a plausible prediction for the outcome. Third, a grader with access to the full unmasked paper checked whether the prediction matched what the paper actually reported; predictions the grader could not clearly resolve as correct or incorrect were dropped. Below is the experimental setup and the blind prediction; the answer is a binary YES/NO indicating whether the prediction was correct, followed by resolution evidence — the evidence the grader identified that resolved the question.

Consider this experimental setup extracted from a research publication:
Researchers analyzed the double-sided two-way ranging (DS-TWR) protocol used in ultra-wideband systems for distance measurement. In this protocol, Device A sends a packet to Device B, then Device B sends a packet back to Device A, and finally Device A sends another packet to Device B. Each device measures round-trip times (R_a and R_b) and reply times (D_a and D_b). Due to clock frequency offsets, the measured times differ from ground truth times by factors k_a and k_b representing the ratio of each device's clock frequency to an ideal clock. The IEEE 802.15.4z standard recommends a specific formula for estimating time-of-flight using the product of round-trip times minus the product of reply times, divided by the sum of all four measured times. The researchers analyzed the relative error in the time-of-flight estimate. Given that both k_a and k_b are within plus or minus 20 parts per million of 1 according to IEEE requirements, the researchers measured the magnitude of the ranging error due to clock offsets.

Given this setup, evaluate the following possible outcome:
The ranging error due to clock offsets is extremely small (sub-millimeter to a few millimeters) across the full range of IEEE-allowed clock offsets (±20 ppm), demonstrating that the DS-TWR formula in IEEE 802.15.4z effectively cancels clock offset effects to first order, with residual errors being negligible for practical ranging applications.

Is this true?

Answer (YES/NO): YES